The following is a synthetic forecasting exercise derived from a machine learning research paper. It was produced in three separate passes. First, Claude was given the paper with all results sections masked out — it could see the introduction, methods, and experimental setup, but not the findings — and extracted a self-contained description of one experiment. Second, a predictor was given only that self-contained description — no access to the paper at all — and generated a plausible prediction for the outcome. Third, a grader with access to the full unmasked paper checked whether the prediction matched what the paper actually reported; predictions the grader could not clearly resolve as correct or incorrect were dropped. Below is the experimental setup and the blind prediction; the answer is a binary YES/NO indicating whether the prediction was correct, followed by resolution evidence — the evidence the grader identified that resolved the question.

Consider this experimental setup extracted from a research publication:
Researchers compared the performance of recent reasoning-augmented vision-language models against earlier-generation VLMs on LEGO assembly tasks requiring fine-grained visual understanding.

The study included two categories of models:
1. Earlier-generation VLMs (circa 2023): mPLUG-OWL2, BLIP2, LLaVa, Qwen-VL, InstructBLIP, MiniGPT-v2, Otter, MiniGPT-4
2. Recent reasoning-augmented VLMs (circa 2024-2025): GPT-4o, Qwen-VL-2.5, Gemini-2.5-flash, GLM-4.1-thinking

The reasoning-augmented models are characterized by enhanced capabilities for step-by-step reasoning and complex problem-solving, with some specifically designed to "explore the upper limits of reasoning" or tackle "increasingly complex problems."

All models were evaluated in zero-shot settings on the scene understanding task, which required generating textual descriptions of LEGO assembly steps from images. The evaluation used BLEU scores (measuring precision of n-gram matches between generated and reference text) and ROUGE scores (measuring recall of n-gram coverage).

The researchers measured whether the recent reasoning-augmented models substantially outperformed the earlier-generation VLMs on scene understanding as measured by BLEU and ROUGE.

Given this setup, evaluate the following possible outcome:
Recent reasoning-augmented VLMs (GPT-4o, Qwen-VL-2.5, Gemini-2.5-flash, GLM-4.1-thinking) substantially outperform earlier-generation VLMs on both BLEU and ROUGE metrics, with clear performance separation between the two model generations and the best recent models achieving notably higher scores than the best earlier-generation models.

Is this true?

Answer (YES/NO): NO